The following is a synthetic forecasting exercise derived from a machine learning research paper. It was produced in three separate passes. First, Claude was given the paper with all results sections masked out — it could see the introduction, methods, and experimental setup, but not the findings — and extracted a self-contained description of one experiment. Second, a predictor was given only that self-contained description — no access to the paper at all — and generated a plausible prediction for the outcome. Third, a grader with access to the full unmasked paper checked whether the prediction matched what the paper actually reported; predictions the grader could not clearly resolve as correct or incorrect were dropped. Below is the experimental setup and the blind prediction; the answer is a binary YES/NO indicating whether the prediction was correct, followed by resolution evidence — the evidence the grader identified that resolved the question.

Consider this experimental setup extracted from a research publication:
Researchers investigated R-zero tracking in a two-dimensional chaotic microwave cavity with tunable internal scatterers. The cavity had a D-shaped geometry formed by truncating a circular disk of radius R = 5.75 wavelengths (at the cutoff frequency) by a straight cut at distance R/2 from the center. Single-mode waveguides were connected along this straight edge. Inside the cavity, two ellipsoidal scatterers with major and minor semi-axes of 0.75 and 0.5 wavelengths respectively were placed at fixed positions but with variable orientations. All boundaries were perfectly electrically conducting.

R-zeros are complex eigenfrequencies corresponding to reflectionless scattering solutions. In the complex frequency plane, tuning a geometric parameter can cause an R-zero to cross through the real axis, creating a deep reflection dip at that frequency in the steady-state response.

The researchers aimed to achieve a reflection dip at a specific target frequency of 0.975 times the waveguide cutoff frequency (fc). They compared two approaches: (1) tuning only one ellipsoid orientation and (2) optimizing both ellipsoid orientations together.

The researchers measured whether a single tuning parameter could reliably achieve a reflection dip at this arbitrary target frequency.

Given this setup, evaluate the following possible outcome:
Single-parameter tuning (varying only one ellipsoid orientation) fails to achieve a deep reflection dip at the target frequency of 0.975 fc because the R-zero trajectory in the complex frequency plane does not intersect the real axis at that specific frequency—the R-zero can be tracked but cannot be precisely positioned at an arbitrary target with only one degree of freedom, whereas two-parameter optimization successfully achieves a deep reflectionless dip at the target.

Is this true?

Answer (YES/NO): YES